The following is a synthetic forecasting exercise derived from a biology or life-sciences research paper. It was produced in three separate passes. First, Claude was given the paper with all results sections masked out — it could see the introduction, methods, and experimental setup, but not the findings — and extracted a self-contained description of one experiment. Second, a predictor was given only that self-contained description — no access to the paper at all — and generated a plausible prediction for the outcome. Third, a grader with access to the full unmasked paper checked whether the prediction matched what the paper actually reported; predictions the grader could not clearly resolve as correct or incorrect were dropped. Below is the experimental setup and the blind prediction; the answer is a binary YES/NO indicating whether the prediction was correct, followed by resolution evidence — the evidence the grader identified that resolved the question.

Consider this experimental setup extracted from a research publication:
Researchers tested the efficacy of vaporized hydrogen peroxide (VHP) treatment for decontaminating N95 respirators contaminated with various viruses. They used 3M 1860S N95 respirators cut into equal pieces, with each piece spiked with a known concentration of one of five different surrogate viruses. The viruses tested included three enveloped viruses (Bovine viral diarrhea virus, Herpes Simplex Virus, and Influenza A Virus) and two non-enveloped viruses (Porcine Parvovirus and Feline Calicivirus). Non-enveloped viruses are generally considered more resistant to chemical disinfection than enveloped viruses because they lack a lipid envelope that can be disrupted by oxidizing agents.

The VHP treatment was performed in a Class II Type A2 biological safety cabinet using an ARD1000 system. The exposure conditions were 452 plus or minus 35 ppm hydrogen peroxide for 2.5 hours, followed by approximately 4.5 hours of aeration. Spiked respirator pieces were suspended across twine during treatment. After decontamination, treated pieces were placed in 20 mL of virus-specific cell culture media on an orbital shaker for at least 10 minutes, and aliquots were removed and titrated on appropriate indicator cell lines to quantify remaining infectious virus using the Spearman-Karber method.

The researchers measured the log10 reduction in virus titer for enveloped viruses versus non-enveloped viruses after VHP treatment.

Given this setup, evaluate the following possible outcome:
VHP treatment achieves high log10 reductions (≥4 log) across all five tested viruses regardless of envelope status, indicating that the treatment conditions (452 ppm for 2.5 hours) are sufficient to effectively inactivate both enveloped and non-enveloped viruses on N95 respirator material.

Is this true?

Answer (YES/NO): NO